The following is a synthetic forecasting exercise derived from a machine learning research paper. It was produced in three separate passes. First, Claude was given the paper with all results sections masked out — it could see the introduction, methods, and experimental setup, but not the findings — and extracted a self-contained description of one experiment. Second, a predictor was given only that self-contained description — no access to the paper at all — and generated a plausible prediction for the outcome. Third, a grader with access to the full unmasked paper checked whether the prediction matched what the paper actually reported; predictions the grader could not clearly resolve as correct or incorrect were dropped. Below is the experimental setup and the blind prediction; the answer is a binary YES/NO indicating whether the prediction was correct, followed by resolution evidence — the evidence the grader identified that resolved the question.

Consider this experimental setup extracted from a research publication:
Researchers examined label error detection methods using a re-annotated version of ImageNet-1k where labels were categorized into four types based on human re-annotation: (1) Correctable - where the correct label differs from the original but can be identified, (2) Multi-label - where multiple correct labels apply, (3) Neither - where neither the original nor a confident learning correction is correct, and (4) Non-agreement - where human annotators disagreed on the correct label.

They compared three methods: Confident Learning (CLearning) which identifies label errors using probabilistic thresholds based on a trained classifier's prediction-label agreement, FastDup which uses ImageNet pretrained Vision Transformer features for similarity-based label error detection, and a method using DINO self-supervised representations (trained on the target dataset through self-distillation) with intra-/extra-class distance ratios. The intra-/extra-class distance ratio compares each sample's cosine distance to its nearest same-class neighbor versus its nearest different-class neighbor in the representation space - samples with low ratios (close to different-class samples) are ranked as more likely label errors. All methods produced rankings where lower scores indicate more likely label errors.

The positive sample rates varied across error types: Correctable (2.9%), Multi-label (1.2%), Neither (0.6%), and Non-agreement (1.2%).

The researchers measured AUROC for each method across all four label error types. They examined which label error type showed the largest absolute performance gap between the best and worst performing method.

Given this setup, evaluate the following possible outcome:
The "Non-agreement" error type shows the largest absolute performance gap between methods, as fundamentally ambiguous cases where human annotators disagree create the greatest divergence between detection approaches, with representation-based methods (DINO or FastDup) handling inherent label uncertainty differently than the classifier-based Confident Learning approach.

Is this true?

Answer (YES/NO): NO